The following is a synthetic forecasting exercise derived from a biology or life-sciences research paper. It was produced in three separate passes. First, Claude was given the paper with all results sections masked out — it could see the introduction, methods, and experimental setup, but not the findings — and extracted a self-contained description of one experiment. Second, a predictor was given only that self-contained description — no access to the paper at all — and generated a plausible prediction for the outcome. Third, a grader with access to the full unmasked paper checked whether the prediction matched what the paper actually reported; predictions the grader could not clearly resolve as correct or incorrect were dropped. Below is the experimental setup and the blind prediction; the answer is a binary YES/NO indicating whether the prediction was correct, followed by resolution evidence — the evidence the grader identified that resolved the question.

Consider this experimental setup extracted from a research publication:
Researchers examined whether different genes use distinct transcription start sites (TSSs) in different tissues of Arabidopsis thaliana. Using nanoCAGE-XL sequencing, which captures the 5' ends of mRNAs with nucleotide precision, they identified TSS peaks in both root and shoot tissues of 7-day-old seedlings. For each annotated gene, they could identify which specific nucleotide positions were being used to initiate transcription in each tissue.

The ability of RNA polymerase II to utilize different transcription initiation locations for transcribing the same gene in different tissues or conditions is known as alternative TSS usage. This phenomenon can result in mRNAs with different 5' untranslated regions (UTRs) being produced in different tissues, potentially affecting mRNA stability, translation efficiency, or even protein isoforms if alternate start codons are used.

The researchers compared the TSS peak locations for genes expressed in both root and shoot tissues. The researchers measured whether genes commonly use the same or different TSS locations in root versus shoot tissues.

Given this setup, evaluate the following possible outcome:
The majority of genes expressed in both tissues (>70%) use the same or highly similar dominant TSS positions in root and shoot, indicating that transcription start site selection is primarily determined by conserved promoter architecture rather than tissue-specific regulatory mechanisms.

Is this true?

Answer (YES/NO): NO